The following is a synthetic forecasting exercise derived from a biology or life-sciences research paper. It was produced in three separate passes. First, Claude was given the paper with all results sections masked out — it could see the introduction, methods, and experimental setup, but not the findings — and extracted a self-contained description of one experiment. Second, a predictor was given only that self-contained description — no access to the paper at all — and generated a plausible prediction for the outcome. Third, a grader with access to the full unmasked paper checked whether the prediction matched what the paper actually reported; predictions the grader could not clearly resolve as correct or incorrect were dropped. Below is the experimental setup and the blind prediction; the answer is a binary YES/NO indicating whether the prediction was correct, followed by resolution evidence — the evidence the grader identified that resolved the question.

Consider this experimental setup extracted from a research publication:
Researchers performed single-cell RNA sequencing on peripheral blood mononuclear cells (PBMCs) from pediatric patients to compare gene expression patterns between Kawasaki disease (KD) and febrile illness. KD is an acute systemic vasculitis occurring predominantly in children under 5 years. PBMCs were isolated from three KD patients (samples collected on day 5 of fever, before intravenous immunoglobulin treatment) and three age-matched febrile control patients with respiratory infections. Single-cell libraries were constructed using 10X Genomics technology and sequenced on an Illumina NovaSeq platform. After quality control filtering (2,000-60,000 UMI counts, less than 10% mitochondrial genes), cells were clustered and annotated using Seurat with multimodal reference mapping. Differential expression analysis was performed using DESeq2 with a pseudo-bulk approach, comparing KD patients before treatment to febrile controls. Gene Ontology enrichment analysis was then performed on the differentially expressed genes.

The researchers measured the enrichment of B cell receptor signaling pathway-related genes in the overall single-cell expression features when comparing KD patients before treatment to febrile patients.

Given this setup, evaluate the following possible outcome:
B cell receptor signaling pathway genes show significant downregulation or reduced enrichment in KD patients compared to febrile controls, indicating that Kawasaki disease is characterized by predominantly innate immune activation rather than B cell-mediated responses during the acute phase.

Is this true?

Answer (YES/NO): YES